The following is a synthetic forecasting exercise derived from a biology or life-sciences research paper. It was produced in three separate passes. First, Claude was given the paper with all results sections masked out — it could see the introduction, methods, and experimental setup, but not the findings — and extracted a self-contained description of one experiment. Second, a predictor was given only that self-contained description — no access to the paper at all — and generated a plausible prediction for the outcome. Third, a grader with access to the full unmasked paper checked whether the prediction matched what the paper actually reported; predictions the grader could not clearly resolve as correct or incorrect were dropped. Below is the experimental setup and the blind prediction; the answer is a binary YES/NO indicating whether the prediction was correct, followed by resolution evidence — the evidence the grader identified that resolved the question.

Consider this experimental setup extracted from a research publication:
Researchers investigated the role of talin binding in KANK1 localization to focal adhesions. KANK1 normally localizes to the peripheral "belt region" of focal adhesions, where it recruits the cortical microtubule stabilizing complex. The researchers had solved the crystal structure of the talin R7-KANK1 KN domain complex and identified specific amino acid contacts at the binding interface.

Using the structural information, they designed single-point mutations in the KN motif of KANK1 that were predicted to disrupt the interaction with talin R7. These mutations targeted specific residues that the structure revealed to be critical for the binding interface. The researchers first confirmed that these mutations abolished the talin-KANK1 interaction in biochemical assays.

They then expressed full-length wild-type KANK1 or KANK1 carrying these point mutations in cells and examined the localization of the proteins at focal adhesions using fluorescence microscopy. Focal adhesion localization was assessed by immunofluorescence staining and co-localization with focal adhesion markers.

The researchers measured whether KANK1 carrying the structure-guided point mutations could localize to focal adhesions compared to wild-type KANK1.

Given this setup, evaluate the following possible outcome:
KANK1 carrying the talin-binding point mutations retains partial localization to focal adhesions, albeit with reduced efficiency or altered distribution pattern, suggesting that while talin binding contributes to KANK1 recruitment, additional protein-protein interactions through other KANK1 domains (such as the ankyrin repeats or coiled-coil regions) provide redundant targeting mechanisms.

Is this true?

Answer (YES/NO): NO